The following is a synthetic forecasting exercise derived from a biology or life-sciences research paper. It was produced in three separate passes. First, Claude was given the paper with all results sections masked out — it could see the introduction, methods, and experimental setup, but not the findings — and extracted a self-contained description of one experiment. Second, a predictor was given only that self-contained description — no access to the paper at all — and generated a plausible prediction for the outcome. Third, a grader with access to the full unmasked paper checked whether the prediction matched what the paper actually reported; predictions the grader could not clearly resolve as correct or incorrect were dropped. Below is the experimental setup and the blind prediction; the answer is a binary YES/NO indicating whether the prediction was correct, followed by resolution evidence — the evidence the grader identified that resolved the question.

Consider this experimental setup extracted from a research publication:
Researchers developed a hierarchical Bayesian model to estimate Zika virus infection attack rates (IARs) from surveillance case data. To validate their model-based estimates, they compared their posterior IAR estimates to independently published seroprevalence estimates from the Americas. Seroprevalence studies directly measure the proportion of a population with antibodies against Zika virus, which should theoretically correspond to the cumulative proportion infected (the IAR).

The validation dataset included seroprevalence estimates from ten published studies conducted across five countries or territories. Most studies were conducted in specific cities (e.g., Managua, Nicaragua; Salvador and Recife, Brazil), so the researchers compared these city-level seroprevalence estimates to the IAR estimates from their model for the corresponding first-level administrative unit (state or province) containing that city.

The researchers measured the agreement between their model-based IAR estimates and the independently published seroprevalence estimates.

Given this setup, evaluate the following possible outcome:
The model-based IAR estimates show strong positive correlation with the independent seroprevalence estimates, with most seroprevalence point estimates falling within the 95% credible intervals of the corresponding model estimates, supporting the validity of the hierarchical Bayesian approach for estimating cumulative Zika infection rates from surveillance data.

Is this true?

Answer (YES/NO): NO